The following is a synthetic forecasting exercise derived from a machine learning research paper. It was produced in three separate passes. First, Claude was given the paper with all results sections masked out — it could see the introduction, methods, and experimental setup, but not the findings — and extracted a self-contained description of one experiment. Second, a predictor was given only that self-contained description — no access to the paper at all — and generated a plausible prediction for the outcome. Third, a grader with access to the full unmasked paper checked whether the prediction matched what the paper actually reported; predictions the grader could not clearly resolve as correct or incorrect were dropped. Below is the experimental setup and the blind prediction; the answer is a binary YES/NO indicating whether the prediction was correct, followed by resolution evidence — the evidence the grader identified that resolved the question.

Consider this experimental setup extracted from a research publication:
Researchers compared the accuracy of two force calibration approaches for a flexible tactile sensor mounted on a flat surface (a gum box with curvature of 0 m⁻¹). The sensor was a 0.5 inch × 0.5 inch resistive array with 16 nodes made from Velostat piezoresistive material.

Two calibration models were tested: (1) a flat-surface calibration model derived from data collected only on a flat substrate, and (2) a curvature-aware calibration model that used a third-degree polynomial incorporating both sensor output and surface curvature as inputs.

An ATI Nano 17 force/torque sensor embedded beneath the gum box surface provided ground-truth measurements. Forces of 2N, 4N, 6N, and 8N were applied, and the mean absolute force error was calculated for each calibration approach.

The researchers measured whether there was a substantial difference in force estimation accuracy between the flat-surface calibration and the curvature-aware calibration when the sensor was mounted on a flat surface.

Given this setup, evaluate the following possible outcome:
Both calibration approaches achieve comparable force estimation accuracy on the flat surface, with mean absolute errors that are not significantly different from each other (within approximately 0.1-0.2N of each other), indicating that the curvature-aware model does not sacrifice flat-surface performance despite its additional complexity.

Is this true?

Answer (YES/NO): NO